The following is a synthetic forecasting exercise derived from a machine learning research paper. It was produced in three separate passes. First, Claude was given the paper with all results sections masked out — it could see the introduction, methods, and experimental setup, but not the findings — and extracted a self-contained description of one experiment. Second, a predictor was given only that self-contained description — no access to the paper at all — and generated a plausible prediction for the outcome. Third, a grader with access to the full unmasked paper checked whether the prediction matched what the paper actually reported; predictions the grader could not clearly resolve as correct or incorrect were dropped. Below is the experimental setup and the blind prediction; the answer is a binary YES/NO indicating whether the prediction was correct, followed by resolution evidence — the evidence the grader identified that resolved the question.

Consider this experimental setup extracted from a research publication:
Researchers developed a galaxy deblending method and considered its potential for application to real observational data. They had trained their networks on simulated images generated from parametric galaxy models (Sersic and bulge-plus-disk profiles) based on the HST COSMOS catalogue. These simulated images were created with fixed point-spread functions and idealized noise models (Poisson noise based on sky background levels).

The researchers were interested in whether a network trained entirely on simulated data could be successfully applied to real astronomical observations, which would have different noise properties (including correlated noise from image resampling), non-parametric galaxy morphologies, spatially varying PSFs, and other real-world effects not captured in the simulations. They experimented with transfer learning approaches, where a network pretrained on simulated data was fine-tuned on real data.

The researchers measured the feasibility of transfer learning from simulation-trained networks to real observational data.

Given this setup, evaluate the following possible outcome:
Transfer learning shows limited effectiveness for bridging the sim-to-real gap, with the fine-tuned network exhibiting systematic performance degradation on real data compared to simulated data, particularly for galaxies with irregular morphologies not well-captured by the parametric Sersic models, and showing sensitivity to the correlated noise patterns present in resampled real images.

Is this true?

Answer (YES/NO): NO